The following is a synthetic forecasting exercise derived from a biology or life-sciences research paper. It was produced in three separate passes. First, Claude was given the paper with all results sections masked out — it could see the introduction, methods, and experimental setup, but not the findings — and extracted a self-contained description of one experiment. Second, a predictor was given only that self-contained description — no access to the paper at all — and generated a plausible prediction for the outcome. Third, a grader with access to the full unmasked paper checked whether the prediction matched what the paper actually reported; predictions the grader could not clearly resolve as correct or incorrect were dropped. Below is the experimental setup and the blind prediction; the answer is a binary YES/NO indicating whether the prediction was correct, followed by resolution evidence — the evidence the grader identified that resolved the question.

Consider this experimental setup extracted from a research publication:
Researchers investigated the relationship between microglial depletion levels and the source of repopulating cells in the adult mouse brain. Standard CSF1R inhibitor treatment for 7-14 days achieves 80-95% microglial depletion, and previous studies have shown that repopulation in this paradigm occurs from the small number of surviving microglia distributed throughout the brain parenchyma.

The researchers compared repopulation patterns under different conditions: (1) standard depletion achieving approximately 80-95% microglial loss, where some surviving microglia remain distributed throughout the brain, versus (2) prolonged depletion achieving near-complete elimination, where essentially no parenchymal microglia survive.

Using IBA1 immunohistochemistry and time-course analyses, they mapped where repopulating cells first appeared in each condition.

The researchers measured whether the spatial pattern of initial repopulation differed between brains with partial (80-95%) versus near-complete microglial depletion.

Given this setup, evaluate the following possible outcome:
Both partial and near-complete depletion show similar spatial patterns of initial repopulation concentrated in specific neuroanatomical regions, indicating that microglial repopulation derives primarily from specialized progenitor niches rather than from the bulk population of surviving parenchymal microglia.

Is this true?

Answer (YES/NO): NO